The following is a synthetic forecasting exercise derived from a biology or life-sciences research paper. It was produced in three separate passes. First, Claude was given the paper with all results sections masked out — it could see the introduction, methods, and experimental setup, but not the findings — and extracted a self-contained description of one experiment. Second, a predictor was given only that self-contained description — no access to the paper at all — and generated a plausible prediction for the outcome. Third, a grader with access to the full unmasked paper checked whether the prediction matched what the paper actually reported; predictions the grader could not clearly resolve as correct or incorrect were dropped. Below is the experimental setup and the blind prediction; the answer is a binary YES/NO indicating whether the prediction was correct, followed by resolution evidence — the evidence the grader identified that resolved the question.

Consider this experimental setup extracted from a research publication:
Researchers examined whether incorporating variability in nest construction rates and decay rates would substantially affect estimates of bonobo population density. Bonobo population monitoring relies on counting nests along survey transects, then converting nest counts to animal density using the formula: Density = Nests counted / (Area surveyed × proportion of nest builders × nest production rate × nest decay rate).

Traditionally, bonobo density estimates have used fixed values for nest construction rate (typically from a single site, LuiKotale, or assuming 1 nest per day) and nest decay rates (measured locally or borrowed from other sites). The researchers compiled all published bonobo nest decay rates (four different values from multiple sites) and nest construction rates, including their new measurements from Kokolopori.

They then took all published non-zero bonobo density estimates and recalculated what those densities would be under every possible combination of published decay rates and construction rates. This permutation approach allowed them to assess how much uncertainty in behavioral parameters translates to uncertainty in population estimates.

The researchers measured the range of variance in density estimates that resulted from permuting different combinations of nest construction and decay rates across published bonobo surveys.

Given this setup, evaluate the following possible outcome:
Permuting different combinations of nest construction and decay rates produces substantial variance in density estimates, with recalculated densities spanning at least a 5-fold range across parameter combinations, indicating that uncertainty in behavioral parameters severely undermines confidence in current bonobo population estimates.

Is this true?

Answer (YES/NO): NO